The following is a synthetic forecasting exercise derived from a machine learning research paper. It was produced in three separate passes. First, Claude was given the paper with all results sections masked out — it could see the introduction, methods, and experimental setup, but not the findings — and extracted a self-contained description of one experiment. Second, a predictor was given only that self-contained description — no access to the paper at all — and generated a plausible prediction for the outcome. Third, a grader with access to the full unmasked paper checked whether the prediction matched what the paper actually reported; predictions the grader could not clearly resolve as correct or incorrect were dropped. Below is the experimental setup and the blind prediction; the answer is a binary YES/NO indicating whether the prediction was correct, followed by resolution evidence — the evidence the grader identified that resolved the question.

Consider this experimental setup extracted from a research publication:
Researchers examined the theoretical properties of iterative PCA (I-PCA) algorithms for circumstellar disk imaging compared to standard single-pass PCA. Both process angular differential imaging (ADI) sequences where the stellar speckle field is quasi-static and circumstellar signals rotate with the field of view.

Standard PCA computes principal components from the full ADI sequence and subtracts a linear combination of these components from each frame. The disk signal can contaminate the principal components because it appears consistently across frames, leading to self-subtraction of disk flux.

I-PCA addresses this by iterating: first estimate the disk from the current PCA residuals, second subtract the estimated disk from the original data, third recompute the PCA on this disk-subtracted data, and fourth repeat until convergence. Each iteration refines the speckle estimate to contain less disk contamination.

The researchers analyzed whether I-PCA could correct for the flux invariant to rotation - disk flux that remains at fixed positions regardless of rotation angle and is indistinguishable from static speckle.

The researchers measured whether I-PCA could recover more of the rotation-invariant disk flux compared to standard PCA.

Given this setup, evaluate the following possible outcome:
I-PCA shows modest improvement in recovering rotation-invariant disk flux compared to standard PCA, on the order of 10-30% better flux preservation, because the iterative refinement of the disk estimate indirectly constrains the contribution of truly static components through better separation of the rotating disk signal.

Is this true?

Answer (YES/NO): NO